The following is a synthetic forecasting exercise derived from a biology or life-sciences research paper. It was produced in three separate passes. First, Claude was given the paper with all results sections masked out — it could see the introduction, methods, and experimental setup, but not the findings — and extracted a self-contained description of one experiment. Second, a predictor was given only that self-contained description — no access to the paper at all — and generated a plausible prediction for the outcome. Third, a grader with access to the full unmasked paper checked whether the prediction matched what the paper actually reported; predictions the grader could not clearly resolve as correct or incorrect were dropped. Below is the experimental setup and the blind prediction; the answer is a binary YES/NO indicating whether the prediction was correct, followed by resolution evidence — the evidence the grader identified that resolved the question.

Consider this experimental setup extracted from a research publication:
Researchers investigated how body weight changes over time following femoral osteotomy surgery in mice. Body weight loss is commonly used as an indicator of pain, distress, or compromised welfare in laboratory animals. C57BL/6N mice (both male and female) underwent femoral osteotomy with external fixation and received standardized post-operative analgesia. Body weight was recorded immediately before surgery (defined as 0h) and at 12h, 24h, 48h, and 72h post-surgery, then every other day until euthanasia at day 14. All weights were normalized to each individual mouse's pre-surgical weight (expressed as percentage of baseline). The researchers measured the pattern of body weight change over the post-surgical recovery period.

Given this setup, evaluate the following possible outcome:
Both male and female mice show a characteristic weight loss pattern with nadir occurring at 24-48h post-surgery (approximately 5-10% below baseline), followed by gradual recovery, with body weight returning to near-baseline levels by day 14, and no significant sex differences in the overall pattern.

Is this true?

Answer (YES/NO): NO